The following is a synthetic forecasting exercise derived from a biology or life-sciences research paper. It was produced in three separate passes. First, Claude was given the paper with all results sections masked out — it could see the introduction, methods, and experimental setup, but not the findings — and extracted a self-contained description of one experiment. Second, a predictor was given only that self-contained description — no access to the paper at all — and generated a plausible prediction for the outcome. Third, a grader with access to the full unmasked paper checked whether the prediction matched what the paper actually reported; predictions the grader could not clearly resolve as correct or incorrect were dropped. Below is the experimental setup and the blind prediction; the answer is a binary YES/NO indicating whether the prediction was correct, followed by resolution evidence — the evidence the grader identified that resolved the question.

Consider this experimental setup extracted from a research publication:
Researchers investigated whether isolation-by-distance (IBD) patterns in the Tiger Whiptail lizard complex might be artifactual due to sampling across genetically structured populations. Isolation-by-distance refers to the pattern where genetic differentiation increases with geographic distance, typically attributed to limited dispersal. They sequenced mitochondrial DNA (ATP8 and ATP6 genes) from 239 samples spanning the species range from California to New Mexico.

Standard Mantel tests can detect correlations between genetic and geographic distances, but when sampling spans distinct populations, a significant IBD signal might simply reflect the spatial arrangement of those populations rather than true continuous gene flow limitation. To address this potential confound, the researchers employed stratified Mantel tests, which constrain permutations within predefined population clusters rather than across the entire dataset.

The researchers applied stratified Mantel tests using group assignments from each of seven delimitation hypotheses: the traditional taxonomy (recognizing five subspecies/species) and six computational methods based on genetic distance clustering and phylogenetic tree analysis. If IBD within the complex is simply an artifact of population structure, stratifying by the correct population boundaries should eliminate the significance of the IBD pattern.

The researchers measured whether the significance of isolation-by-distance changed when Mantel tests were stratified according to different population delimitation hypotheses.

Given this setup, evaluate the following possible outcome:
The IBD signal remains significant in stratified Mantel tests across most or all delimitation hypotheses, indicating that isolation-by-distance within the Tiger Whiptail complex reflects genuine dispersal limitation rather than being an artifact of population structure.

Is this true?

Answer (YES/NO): NO